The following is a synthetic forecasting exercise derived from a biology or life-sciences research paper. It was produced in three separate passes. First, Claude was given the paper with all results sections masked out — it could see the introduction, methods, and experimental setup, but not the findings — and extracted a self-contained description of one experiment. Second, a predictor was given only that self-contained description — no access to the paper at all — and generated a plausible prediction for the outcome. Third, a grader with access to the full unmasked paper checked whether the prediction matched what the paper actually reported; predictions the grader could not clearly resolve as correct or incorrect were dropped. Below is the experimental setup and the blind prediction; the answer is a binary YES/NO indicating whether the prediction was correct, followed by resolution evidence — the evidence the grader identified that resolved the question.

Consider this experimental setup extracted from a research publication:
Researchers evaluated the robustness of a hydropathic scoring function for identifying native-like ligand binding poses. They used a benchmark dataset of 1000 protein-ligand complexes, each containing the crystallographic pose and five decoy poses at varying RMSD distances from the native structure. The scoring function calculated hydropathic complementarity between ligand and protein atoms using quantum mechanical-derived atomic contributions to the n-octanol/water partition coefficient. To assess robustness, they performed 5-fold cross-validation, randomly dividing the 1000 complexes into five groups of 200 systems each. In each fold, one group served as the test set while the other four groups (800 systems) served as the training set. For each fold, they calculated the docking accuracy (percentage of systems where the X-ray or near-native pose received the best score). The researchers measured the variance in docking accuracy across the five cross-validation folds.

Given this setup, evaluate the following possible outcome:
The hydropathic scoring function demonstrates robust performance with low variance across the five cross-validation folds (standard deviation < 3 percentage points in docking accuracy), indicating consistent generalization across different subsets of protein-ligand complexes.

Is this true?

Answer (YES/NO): YES